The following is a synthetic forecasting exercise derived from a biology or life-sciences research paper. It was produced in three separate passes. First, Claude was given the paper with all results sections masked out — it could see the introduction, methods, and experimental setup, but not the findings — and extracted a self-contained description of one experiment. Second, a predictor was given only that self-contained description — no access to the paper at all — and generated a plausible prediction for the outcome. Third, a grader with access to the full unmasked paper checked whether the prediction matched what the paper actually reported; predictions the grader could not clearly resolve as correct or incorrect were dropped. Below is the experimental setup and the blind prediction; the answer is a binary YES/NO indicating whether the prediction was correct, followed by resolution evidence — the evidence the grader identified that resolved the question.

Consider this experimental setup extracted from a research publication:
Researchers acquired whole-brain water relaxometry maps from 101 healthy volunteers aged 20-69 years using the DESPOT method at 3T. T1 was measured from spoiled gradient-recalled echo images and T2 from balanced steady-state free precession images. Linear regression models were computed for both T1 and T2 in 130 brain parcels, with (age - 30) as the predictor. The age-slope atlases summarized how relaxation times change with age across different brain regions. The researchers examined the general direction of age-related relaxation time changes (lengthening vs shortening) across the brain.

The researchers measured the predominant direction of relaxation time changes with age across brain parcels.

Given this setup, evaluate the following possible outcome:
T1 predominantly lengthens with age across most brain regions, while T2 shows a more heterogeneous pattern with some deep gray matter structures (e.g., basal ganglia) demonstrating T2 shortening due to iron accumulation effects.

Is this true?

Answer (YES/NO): NO